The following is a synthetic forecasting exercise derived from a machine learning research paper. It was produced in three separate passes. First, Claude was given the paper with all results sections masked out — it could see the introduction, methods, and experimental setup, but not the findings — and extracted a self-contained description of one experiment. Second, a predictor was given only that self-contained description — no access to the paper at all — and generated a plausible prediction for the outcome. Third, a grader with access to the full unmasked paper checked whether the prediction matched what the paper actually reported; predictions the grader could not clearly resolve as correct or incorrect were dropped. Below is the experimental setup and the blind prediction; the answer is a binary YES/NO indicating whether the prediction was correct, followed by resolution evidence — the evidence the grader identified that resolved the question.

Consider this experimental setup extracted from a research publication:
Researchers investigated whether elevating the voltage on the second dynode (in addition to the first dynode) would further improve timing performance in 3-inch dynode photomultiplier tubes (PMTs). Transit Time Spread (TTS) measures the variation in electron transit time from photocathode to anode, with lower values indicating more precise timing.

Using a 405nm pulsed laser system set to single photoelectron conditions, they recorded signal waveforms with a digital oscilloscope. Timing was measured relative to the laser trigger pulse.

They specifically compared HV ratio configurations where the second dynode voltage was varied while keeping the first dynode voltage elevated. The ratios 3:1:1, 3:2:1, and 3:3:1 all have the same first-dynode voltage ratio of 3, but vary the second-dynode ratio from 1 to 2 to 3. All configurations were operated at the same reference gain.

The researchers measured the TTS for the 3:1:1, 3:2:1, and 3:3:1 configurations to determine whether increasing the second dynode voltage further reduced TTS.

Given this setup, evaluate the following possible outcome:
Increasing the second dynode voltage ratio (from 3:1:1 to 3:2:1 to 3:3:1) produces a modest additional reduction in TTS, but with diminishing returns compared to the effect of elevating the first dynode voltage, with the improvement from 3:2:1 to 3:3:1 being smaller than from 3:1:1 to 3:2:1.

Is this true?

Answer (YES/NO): YES